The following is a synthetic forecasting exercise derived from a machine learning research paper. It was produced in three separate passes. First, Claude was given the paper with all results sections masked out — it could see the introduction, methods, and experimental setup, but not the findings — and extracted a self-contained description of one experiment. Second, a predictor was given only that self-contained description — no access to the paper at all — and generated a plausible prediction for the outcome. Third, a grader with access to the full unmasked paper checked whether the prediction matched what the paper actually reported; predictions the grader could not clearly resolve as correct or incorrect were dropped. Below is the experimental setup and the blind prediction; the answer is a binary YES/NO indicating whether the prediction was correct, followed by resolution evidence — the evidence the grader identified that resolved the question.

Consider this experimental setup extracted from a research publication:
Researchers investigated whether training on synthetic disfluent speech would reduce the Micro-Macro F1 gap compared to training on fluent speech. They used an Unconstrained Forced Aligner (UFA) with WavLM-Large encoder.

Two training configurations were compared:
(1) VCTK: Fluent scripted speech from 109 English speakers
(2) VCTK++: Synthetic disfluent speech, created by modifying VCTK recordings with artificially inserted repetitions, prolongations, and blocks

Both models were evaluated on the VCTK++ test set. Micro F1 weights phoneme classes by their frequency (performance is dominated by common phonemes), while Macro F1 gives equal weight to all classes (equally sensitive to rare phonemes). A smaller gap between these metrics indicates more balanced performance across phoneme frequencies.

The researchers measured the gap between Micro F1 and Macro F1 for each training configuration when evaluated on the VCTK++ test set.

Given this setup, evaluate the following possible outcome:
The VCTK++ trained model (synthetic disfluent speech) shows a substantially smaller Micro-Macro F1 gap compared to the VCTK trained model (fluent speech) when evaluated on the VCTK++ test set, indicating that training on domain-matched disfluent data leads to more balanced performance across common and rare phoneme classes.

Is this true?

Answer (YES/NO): YES